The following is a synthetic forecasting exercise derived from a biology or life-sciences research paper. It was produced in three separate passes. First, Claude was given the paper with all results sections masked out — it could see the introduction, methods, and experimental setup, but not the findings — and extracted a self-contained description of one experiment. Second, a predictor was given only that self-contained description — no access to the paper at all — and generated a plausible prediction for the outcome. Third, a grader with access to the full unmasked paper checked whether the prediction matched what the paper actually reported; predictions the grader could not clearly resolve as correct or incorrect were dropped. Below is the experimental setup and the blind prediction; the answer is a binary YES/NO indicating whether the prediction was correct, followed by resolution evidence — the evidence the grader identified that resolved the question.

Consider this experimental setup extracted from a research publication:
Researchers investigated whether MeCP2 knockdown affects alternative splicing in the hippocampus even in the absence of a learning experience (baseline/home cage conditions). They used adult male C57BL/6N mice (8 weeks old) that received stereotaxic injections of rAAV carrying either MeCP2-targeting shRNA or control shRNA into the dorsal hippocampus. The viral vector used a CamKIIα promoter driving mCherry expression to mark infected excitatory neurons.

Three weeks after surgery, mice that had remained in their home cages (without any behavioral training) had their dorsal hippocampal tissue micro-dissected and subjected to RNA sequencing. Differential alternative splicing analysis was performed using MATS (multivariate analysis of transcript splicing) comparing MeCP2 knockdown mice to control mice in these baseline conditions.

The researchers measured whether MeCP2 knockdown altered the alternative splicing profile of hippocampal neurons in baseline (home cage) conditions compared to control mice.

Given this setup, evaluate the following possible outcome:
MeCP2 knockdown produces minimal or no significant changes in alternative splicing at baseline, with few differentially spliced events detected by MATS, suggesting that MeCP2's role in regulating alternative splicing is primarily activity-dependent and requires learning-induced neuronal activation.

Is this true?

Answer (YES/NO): NO